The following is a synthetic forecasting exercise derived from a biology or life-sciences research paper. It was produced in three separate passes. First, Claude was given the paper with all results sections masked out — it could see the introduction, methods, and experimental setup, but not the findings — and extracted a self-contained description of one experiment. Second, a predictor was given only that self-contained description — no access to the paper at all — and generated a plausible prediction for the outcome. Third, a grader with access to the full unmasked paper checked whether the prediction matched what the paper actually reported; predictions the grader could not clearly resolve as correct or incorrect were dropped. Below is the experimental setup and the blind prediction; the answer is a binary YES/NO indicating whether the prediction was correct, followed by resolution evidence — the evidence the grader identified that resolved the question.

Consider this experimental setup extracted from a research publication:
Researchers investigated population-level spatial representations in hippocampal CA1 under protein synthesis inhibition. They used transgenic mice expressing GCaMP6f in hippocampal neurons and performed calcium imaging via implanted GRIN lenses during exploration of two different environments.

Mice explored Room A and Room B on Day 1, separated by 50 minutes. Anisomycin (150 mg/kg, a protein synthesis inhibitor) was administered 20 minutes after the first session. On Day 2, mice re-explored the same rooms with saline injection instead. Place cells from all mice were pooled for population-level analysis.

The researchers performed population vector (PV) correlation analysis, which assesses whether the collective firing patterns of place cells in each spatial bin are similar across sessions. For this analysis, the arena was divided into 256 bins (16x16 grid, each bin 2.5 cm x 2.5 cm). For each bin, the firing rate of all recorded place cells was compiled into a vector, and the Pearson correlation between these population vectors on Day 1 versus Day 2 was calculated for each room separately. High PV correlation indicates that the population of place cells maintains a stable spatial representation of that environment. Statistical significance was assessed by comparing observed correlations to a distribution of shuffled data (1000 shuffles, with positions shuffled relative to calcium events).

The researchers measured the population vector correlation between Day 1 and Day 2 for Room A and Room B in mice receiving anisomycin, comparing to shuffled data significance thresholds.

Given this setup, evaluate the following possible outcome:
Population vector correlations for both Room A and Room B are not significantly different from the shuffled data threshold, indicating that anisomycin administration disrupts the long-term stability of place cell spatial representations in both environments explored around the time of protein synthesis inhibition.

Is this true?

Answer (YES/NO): NO